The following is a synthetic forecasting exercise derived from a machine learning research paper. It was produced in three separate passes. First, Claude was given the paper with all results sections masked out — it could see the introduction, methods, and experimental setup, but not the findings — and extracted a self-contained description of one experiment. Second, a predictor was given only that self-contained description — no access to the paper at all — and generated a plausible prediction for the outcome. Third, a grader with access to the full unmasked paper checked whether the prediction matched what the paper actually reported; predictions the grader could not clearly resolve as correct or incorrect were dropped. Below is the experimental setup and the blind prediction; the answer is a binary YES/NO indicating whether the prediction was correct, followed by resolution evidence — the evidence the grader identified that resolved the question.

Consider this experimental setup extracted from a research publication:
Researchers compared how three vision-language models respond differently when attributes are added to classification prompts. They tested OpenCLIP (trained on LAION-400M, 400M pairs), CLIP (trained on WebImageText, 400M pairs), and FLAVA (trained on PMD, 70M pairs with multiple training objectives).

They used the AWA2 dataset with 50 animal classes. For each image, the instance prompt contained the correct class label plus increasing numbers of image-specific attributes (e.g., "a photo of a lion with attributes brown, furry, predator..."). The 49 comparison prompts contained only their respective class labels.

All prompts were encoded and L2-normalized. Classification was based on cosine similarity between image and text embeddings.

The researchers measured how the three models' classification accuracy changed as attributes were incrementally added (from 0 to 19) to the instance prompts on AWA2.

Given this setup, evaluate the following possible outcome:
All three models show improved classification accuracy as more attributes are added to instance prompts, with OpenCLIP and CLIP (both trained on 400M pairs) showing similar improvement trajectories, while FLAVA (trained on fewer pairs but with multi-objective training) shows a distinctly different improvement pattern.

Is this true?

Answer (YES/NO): NO